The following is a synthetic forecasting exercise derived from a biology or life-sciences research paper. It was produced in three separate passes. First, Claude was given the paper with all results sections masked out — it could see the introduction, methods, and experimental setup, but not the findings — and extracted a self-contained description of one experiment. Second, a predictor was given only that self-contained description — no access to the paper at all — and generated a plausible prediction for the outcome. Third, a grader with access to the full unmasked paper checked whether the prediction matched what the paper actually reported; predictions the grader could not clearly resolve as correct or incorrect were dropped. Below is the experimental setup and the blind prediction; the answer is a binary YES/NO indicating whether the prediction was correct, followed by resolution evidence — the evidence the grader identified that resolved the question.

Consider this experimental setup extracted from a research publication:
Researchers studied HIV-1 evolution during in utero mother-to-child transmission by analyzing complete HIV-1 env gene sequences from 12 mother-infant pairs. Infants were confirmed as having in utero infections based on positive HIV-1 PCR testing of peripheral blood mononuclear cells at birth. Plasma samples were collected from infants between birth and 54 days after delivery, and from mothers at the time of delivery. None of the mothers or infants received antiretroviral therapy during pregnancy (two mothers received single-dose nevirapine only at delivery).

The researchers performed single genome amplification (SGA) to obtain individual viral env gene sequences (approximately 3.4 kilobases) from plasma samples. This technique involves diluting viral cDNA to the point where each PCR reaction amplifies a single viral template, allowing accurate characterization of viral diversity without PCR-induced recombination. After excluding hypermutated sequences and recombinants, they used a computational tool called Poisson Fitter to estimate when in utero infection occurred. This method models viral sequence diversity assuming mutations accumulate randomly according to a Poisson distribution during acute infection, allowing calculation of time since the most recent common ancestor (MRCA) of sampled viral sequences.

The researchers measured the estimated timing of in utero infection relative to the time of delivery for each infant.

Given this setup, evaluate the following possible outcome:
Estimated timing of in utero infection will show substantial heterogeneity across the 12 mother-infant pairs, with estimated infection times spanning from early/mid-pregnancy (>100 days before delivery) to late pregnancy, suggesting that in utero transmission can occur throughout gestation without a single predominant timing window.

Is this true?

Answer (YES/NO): NO